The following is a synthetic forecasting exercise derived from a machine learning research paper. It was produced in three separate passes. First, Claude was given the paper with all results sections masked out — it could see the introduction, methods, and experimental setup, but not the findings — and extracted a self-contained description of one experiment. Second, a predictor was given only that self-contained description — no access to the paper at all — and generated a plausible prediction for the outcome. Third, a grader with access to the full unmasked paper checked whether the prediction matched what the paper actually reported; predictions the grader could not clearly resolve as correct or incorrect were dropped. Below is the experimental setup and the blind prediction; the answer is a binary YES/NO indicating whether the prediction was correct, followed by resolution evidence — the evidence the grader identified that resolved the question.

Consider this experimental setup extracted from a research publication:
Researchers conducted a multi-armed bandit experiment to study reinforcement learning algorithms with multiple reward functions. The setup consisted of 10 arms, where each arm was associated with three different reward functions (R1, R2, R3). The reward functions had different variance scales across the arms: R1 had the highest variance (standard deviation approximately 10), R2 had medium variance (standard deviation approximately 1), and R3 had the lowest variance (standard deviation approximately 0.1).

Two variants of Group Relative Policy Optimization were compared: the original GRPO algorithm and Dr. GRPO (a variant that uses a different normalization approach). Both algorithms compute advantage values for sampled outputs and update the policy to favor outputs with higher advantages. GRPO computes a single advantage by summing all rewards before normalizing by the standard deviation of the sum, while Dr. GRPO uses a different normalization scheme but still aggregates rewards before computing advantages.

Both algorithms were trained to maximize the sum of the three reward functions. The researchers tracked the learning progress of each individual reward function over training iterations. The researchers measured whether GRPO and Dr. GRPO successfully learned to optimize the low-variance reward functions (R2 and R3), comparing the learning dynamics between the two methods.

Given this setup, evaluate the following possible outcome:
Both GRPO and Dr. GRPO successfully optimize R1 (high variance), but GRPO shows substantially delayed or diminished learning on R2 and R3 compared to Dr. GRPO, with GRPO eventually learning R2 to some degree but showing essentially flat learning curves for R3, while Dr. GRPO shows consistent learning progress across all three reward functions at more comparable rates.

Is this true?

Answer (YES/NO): NO